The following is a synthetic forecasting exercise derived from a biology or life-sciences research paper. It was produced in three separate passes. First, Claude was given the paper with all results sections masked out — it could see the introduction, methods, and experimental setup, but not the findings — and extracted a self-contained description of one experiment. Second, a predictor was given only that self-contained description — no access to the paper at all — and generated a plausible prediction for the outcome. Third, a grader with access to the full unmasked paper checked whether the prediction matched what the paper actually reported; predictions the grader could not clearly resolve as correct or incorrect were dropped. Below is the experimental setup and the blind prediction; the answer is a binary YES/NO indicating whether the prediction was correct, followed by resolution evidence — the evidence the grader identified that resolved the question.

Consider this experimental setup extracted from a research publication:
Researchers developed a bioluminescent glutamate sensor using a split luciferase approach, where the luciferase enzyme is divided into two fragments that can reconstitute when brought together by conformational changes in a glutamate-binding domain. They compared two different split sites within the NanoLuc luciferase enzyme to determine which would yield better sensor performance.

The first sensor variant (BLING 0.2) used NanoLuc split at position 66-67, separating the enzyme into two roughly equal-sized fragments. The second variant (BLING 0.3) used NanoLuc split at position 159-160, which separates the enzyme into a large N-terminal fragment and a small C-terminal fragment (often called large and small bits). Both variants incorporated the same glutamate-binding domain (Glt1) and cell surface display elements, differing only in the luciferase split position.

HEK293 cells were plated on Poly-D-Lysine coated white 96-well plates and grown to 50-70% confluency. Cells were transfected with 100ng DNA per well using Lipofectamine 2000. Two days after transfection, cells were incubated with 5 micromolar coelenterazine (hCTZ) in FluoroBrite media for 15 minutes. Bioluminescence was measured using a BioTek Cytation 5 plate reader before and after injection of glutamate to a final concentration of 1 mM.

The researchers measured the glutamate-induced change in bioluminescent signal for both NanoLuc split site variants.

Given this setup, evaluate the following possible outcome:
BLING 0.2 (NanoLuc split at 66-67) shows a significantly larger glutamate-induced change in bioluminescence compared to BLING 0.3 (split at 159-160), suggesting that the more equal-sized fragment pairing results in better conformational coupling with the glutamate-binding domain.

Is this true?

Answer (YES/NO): YES